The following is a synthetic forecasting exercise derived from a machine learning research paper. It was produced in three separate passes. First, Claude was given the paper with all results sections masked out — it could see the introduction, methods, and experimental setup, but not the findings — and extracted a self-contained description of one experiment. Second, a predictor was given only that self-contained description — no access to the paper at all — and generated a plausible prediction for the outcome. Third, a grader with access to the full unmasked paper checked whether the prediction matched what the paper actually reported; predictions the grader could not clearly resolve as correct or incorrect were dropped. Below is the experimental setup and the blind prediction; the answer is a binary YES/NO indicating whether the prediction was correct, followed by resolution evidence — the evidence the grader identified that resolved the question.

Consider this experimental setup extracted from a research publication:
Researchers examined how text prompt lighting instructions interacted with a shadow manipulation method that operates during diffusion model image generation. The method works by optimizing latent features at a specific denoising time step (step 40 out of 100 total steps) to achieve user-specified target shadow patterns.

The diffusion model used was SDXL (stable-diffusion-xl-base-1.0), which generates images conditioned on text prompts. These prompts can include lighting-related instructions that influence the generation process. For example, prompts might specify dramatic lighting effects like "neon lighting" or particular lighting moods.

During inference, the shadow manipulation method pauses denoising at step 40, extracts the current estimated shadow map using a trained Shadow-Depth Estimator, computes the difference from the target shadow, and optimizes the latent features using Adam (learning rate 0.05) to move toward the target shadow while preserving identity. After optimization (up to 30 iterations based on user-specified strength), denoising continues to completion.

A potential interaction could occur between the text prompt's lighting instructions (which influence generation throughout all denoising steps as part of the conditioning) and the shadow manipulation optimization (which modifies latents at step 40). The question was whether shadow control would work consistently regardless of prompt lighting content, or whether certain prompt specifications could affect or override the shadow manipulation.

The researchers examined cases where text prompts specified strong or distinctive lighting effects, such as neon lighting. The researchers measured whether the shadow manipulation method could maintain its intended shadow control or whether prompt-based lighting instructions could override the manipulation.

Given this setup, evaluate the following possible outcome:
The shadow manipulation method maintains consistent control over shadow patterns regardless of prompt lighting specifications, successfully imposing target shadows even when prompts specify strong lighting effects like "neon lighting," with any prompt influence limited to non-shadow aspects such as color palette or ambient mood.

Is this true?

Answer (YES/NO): NO